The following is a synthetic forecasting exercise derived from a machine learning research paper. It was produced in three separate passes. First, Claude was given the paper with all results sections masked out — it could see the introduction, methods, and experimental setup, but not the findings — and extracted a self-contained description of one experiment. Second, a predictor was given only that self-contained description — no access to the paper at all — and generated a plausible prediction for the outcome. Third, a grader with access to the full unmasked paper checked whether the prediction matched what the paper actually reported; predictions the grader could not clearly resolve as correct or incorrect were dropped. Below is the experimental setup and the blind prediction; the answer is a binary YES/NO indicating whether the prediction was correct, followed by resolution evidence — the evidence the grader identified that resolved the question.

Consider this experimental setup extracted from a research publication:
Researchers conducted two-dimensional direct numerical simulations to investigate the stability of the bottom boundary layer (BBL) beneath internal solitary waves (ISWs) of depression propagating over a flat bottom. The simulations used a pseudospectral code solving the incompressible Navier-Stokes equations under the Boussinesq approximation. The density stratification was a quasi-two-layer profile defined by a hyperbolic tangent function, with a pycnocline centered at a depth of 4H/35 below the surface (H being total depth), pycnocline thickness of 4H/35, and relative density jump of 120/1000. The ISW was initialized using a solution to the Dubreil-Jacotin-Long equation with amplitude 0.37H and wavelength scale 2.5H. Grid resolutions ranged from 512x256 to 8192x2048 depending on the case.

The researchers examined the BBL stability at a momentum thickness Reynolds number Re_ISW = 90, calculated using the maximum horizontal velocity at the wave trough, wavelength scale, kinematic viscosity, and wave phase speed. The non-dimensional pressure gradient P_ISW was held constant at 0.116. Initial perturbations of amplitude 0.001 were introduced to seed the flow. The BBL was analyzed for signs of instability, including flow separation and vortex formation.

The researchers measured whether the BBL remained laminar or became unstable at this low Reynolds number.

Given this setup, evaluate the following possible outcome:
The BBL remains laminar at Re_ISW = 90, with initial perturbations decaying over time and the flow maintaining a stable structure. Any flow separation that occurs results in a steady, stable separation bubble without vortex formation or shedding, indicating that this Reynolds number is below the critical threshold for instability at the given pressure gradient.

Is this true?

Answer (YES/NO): YES